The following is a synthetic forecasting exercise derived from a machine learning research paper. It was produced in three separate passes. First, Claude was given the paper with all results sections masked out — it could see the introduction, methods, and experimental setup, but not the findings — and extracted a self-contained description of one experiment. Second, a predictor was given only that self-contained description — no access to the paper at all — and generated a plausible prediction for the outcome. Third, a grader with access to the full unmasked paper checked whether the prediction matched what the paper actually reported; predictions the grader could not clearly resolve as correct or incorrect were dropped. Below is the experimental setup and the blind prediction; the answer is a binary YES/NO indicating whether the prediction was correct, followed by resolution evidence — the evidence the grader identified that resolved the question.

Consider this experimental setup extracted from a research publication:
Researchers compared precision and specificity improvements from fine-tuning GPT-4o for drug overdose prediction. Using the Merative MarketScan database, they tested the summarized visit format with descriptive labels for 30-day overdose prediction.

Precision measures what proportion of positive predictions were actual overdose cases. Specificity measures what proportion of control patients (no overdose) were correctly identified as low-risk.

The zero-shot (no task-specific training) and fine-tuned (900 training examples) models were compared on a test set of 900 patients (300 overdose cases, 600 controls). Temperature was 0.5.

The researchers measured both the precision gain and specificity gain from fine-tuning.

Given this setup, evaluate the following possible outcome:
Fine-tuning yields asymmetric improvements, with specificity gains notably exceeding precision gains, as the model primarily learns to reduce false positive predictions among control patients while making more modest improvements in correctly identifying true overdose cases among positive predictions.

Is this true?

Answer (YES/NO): NO